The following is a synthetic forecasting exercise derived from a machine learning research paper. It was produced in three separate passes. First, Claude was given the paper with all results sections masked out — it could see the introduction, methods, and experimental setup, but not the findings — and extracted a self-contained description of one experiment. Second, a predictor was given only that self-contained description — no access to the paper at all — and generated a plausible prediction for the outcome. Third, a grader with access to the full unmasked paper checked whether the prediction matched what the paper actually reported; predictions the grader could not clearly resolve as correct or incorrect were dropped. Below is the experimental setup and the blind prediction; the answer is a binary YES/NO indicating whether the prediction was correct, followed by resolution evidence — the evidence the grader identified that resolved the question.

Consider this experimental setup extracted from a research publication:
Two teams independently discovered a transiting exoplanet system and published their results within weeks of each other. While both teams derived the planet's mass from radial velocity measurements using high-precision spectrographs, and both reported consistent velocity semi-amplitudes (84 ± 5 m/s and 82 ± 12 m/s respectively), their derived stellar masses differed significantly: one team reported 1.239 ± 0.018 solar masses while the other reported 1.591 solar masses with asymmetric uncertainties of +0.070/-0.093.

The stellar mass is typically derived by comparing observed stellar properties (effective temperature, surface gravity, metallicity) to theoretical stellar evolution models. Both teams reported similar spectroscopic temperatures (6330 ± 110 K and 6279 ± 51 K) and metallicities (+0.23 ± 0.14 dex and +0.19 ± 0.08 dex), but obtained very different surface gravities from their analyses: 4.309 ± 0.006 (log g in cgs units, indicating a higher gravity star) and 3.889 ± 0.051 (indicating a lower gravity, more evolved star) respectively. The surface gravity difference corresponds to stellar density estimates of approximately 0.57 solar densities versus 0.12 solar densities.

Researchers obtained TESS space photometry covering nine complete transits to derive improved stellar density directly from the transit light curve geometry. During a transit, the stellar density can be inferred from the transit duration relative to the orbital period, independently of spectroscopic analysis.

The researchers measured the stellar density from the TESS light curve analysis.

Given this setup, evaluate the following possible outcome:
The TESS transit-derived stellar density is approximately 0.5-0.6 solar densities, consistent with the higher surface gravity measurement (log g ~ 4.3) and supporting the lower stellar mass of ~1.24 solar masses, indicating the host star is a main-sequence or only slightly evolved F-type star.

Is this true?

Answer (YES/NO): NO